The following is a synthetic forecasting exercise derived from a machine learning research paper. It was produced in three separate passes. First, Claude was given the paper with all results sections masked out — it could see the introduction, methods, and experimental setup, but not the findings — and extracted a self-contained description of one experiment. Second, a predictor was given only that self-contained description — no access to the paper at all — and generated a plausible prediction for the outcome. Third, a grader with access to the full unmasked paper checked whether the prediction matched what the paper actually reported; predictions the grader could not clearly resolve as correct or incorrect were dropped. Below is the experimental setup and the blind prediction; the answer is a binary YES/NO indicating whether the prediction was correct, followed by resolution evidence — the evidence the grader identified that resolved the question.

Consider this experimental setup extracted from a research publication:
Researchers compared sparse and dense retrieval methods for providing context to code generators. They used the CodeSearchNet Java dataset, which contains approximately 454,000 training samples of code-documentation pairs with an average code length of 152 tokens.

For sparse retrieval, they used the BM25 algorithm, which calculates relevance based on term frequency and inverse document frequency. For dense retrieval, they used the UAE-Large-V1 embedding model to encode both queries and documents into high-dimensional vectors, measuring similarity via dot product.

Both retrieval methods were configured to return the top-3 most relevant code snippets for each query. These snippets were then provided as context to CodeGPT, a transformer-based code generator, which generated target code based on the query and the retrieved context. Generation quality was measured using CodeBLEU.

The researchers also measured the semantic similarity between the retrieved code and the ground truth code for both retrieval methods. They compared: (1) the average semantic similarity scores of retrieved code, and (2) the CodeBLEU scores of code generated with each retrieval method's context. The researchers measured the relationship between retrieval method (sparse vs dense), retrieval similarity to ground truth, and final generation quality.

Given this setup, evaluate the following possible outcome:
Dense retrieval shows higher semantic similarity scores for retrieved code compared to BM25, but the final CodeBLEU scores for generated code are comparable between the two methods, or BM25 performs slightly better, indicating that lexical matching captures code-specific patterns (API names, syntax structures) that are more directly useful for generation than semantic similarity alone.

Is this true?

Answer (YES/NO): YES